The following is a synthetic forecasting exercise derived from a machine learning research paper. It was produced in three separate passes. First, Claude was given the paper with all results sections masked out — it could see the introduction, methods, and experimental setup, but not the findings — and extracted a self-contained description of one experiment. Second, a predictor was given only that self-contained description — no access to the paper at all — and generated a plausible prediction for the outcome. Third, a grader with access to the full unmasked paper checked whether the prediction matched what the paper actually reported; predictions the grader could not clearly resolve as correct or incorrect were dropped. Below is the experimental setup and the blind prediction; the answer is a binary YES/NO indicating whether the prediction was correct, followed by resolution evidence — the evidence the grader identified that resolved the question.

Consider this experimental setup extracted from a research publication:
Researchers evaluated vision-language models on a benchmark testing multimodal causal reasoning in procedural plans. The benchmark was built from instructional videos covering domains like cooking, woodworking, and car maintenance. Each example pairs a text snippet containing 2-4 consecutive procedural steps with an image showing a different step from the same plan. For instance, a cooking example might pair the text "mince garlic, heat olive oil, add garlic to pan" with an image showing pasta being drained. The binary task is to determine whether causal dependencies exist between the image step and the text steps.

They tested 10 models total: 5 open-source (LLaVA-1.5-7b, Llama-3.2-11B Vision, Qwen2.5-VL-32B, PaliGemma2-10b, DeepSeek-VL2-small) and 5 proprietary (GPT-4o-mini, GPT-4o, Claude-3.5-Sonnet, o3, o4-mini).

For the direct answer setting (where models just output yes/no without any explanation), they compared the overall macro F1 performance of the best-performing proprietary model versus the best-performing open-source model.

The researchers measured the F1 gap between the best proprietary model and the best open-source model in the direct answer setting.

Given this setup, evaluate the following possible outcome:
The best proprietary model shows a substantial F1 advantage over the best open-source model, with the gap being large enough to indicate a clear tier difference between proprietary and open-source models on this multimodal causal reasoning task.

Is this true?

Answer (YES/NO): YES